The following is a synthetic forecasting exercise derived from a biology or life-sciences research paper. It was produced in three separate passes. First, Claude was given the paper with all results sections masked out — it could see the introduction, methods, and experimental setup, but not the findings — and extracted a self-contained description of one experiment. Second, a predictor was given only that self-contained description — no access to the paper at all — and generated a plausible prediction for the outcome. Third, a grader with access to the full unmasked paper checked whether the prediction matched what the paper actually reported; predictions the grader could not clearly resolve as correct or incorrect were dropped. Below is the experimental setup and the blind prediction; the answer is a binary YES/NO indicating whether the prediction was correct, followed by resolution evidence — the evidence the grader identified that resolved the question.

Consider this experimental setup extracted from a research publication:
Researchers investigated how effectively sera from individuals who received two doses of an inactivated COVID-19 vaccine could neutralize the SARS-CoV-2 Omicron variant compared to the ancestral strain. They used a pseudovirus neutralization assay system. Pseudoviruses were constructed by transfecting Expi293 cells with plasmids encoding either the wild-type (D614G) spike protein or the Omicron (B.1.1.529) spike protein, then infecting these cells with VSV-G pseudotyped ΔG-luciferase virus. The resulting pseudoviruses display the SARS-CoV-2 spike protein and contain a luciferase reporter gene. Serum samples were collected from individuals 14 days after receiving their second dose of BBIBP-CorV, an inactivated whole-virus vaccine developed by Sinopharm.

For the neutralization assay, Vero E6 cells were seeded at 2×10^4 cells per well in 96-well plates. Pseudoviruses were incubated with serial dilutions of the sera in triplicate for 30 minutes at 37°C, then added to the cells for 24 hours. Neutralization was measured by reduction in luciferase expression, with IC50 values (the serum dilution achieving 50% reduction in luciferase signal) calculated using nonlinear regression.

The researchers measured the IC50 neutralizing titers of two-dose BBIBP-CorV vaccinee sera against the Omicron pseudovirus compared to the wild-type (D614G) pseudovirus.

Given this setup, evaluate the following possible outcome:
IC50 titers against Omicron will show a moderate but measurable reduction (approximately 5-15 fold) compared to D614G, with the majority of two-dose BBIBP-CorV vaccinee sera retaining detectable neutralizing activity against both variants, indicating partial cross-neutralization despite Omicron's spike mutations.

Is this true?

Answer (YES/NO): NO